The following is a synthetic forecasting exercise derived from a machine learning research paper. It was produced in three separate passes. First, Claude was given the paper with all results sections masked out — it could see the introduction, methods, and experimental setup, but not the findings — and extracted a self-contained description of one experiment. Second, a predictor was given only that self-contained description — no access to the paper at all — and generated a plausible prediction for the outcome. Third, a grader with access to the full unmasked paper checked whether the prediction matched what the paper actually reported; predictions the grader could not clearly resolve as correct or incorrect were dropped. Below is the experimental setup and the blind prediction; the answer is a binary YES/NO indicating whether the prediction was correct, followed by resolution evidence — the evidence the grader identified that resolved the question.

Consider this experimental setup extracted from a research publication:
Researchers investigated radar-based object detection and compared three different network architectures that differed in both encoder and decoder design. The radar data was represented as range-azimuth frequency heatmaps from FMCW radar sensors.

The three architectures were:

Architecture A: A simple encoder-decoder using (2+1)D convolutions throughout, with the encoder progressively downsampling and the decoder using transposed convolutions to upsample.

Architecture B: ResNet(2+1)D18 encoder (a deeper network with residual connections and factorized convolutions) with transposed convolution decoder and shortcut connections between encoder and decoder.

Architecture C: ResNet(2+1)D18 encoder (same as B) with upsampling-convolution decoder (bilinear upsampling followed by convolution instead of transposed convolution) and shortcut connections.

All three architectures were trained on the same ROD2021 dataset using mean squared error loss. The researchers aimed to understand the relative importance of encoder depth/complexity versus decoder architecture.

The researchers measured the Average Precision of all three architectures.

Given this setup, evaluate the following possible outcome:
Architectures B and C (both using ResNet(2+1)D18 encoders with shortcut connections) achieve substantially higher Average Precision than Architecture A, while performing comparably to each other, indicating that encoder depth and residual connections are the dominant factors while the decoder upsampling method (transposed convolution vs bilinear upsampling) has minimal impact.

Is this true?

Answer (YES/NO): NO